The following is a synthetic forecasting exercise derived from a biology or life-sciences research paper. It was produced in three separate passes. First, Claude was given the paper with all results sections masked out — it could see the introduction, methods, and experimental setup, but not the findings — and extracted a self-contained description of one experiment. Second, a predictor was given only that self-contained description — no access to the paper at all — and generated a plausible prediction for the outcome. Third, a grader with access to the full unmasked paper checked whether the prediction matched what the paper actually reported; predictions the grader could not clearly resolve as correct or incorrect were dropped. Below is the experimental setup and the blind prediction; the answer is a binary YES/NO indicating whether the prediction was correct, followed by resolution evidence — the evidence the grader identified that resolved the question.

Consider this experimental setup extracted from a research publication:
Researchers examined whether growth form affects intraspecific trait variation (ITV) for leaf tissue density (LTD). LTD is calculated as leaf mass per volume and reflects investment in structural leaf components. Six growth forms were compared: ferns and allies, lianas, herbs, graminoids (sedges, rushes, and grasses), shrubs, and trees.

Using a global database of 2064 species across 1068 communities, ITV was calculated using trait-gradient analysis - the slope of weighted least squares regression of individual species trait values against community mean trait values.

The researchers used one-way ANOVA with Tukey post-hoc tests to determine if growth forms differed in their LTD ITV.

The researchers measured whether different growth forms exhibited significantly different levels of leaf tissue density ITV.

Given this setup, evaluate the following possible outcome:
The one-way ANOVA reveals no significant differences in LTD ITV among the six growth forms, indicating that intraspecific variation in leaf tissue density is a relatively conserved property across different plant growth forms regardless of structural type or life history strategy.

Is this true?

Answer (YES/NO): YES